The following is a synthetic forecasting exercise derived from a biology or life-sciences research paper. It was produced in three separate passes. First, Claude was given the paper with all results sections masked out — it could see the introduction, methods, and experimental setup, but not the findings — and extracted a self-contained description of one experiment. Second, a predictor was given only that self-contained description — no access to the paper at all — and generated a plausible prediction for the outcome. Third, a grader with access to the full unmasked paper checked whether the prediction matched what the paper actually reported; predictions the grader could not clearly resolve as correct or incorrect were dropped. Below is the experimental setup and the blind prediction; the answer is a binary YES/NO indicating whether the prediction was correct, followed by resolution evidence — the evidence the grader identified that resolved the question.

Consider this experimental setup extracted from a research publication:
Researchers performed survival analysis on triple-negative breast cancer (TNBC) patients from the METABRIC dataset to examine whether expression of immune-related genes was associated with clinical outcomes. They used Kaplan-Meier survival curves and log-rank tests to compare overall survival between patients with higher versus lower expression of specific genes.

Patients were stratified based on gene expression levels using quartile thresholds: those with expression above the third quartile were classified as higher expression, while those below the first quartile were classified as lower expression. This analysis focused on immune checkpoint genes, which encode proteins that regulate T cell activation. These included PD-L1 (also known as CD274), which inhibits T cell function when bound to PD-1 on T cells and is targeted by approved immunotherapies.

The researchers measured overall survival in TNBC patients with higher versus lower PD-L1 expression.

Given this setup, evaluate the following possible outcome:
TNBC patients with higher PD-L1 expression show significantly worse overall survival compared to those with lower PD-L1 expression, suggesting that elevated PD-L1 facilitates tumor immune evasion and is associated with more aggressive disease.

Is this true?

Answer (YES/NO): NO